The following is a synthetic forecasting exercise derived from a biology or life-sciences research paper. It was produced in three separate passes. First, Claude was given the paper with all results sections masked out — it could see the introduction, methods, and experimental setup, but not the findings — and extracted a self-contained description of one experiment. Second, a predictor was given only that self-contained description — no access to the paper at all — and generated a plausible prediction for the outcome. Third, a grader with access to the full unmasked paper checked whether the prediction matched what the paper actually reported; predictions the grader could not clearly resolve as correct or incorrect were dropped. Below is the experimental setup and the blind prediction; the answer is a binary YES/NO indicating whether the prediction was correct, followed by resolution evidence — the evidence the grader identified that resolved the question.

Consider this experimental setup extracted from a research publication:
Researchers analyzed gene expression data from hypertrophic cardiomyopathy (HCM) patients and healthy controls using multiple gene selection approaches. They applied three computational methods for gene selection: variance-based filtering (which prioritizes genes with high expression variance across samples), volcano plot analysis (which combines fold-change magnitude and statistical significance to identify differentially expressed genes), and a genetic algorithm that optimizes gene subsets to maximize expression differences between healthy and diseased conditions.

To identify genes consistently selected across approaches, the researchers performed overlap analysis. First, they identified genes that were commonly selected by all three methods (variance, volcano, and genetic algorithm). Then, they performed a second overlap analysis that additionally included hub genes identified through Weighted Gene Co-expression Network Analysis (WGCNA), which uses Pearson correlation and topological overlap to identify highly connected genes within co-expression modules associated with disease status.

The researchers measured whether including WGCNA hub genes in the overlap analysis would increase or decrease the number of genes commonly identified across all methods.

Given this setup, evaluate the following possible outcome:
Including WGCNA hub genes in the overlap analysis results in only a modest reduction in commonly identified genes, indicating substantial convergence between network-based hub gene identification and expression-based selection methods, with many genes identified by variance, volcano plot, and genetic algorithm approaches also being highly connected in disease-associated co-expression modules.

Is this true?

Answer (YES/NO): NO